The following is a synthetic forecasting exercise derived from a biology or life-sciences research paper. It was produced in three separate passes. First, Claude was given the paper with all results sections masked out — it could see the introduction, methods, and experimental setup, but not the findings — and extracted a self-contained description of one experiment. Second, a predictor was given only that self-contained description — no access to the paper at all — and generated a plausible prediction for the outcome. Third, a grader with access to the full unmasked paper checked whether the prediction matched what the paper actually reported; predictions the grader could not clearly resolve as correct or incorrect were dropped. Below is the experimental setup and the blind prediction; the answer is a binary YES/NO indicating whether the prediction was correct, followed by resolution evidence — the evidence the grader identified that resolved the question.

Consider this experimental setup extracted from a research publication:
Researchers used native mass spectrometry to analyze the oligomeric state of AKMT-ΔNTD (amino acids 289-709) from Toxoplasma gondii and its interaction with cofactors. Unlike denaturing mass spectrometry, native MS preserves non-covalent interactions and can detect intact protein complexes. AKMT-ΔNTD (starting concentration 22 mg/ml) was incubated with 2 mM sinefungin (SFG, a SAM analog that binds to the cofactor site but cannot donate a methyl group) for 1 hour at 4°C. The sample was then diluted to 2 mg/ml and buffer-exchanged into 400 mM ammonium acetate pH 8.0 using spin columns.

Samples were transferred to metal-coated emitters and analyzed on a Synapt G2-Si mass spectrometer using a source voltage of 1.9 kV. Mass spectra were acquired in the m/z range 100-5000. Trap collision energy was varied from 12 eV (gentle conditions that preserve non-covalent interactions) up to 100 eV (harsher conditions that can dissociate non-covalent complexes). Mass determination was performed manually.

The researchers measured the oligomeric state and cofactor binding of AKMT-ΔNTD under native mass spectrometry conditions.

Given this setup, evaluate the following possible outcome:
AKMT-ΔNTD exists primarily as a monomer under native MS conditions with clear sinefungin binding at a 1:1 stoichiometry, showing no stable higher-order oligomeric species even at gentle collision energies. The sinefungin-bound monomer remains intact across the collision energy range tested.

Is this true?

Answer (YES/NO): NO